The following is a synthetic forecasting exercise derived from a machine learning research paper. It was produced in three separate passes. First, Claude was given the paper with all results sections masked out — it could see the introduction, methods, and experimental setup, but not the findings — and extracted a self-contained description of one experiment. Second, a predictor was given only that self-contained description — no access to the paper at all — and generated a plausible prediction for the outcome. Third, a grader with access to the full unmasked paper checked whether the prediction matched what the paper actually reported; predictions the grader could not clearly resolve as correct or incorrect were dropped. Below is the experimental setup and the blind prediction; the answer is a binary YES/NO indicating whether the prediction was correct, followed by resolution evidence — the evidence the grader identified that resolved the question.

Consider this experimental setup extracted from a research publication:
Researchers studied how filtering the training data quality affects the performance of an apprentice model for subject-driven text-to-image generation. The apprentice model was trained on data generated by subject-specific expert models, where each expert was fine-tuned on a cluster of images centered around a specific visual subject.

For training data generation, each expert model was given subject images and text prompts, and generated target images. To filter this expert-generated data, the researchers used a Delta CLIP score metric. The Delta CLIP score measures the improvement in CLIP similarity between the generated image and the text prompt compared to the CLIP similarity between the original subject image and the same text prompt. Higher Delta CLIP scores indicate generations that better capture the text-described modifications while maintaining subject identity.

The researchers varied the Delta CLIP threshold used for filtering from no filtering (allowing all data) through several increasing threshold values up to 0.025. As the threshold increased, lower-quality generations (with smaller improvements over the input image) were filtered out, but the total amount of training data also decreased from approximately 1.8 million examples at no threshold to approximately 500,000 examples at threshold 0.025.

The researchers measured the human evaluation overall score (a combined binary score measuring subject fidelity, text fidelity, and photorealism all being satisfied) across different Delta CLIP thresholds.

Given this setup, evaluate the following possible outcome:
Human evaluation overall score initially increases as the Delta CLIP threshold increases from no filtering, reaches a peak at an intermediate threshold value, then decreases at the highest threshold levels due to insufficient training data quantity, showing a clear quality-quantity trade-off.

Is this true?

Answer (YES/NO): NO